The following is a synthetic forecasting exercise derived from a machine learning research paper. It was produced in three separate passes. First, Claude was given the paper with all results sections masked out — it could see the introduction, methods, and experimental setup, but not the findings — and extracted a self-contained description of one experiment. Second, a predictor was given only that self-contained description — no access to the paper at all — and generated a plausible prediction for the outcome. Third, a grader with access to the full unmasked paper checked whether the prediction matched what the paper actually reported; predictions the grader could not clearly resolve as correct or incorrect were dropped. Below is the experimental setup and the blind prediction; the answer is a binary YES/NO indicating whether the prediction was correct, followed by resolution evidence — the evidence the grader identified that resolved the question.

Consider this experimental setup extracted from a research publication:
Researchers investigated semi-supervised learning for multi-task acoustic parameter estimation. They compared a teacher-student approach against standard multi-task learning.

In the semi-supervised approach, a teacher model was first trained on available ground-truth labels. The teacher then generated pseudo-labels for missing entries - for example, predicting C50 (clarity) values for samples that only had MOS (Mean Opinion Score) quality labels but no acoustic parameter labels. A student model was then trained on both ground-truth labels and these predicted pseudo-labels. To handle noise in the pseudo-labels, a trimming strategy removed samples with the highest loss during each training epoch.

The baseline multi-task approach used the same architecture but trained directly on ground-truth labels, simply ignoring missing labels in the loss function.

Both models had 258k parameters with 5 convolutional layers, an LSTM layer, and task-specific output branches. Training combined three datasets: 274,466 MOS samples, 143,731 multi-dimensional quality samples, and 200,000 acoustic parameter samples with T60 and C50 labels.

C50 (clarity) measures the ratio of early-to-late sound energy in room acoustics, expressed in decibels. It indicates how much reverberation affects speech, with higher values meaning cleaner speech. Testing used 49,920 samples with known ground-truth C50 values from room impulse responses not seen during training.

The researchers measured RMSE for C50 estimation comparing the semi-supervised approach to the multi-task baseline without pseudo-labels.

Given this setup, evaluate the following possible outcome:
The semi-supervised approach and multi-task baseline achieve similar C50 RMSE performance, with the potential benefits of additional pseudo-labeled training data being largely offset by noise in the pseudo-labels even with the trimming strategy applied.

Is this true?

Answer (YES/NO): NO